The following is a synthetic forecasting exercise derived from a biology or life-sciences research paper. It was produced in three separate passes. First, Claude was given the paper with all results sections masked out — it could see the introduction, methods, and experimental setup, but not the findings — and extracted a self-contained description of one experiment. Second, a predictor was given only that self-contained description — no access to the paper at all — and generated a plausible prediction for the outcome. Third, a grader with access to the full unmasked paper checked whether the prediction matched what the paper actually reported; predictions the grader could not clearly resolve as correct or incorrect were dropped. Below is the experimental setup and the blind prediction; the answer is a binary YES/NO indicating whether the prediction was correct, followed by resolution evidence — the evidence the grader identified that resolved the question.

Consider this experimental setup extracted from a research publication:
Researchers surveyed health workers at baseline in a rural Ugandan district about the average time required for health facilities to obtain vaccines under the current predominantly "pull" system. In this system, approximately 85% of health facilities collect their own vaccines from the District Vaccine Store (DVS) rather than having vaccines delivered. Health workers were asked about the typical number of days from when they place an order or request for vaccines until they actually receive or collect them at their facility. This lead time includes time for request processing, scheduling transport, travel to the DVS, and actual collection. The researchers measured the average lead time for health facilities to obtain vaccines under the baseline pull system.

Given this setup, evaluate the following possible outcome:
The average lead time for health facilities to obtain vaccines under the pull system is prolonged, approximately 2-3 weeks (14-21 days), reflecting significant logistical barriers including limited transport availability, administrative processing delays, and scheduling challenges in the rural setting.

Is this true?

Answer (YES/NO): YES